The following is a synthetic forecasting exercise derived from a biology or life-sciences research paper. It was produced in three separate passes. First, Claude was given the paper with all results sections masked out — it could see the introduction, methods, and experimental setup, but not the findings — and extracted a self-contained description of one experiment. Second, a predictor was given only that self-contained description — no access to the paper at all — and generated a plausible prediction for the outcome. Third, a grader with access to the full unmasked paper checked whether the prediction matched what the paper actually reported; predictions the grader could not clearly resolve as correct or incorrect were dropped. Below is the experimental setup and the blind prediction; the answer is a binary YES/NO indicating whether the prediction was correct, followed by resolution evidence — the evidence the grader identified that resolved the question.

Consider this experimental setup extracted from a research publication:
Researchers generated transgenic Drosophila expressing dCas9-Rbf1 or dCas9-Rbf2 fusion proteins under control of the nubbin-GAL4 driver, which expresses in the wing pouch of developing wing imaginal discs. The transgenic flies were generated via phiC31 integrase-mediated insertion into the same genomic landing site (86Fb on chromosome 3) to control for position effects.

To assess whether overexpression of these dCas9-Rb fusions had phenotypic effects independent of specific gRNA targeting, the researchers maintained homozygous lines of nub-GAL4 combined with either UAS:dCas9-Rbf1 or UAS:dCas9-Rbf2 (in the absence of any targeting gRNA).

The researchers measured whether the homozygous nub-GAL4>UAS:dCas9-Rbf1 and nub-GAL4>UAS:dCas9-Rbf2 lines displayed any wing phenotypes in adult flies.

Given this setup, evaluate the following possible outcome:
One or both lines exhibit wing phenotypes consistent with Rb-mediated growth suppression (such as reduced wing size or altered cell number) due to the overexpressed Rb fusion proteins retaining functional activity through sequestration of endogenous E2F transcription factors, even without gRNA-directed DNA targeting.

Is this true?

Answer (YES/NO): YES